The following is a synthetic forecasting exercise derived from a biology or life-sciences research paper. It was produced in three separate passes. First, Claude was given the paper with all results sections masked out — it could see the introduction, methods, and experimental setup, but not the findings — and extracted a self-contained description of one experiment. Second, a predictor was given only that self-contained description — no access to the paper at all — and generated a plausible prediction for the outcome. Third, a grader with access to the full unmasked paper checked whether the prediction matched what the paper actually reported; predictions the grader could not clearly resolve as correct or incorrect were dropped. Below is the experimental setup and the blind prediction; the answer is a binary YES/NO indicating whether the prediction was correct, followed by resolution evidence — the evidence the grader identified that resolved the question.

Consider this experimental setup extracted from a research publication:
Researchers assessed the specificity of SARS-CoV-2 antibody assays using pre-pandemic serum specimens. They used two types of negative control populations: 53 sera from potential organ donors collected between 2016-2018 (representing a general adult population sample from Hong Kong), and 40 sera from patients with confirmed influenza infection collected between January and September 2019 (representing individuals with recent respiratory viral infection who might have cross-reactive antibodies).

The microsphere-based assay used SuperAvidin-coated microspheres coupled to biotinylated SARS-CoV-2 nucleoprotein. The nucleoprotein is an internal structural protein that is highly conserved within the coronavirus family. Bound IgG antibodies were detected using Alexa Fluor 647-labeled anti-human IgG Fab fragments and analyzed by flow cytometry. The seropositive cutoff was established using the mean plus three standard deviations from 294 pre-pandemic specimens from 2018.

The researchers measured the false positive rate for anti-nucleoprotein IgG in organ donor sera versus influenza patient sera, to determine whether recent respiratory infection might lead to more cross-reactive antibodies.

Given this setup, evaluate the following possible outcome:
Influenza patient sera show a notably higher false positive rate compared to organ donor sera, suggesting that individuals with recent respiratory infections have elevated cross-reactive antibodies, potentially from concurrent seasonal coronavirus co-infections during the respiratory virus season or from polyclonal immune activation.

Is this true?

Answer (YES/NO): NO